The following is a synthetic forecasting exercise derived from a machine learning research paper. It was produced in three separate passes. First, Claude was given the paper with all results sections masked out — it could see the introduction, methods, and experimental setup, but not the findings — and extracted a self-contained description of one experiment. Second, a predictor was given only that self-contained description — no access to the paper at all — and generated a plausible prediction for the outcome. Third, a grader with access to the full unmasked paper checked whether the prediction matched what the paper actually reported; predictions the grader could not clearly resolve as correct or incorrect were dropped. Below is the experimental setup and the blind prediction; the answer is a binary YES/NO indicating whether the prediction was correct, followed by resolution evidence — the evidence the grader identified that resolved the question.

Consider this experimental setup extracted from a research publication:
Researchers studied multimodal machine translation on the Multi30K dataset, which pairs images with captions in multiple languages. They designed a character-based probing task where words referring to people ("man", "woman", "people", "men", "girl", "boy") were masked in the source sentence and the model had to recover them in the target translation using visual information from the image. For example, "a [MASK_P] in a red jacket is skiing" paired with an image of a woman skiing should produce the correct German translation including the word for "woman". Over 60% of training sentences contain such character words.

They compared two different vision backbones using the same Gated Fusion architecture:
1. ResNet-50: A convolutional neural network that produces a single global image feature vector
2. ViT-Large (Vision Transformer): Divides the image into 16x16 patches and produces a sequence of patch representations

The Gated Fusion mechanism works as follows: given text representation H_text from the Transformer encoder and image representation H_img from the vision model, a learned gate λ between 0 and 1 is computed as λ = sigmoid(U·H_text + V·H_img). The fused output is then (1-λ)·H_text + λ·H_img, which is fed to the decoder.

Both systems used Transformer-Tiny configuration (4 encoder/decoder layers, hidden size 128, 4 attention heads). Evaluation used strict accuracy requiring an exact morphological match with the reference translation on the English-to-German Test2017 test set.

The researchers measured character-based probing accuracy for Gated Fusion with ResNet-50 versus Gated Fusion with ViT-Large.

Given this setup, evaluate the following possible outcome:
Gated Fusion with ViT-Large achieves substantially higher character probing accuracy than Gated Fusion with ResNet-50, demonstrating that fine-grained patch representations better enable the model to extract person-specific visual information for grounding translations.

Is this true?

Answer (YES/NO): YES